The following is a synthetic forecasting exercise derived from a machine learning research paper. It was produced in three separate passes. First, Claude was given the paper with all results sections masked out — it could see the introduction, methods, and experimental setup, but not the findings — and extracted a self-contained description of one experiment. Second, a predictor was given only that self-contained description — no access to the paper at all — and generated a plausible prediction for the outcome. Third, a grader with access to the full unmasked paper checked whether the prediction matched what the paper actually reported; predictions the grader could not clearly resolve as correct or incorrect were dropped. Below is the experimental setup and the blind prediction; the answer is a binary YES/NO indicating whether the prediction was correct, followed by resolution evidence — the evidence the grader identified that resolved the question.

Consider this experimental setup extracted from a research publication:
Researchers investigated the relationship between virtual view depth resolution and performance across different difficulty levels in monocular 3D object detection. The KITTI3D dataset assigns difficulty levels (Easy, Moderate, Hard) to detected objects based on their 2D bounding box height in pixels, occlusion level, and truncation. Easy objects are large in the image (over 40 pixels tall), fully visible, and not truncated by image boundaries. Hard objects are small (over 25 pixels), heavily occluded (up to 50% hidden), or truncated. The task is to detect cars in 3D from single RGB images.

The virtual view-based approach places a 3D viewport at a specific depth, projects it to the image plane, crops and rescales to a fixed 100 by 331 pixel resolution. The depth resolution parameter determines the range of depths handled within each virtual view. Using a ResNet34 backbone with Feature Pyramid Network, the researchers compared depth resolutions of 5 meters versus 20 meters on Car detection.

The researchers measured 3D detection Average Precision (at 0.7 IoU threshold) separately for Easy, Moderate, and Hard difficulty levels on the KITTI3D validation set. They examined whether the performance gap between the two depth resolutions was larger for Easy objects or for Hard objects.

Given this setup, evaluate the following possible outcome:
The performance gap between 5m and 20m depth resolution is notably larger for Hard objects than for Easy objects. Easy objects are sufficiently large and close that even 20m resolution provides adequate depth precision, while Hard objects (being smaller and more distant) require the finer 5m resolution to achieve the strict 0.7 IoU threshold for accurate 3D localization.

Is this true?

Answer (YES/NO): NO